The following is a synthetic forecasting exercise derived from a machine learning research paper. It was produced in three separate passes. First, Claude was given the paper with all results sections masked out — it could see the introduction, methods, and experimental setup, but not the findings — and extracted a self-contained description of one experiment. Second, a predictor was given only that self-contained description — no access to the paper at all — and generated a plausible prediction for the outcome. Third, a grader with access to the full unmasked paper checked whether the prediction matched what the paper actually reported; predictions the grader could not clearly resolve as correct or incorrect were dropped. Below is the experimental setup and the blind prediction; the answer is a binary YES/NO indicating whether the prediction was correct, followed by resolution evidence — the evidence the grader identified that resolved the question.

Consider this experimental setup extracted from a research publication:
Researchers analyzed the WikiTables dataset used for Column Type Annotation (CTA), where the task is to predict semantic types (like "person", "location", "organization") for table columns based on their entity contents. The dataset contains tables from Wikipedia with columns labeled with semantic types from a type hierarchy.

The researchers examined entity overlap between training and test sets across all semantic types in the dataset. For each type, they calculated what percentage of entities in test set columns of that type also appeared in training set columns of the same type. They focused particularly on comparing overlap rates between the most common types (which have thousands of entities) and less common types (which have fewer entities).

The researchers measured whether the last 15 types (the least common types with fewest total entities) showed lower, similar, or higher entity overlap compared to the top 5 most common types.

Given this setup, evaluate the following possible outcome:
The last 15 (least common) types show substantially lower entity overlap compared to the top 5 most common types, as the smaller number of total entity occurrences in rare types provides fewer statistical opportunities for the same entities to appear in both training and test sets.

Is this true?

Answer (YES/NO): NO